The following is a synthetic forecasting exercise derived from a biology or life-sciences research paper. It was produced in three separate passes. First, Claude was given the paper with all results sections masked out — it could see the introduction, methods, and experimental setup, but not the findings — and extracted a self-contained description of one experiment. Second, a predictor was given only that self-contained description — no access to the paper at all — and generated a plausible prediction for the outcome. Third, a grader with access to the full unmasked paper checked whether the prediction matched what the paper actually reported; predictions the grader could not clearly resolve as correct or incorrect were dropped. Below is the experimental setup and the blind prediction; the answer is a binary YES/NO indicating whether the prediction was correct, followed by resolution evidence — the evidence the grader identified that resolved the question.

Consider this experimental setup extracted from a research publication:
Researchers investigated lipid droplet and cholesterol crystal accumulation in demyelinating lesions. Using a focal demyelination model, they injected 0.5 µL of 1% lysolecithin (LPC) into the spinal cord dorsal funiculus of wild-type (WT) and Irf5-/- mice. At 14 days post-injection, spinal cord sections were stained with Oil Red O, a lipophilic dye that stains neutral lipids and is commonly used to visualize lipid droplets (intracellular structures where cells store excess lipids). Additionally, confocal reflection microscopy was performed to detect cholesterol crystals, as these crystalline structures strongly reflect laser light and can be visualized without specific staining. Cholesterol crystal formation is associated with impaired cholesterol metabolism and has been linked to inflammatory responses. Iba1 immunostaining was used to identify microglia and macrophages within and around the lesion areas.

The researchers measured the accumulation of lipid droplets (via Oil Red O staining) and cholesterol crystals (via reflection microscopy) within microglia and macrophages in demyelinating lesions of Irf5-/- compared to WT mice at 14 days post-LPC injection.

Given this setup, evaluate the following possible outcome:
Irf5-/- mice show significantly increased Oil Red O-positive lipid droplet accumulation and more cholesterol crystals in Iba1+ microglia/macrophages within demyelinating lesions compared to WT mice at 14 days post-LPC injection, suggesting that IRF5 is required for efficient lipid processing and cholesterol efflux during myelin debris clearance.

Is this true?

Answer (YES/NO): YES